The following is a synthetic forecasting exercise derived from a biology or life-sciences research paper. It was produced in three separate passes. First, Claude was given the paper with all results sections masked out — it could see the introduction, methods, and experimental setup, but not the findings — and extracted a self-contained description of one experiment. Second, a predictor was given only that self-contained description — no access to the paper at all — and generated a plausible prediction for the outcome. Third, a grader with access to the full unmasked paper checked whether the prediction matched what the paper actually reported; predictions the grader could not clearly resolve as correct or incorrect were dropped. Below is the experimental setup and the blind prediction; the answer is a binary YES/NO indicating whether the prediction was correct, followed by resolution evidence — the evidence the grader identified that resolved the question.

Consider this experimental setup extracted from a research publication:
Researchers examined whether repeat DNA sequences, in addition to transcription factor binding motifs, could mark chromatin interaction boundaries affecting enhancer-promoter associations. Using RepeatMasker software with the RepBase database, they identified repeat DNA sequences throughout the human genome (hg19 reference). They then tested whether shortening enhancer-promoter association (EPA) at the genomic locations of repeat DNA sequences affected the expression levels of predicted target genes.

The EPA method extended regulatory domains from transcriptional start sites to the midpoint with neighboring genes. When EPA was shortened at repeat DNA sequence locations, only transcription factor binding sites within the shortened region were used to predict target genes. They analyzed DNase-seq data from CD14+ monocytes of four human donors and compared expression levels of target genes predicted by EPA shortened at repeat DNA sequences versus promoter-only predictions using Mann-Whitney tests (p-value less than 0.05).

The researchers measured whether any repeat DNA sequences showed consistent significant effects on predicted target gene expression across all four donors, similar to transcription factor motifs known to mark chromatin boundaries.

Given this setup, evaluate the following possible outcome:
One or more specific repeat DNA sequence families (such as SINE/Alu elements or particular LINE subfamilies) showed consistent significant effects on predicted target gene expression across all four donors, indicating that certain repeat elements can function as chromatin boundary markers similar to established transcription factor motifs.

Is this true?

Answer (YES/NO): YES